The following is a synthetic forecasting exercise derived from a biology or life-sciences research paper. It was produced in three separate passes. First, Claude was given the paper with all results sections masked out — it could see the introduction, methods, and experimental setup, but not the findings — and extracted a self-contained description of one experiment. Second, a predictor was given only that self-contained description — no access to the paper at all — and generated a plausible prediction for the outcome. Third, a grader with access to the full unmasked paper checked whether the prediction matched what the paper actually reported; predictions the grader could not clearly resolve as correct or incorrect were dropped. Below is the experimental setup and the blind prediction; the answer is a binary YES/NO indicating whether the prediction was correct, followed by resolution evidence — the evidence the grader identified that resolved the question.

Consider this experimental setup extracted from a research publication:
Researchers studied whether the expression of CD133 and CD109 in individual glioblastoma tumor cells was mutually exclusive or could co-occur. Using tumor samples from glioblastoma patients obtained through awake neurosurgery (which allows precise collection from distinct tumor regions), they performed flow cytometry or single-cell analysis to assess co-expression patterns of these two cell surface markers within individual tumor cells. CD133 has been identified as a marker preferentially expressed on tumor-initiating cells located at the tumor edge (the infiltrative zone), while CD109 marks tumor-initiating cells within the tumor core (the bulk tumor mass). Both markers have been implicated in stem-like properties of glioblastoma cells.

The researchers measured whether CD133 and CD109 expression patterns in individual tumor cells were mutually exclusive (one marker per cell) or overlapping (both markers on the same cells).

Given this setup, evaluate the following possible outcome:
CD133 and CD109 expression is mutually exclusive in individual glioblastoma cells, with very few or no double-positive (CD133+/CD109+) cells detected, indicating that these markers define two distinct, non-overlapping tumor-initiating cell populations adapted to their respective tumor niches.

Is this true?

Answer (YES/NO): YES